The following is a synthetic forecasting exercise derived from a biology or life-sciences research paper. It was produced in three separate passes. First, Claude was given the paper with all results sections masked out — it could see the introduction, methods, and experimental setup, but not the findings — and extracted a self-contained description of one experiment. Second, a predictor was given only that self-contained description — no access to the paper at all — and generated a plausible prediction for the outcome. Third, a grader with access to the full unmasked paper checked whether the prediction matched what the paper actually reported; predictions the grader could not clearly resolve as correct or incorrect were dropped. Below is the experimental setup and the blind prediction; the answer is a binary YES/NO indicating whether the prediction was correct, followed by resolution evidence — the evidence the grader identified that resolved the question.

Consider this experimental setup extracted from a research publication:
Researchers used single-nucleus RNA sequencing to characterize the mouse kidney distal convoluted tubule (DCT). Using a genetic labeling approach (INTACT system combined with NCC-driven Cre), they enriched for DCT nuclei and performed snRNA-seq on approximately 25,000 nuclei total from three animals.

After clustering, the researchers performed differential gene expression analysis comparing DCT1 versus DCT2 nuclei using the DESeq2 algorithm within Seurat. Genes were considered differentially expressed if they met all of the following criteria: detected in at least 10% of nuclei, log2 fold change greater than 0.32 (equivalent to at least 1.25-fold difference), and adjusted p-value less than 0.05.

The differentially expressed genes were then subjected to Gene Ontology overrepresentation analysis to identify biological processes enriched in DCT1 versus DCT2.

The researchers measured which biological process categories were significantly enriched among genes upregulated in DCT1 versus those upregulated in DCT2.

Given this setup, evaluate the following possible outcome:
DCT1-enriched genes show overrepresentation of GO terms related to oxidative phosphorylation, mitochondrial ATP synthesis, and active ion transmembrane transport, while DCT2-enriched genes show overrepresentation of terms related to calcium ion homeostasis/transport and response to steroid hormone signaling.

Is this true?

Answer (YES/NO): NO